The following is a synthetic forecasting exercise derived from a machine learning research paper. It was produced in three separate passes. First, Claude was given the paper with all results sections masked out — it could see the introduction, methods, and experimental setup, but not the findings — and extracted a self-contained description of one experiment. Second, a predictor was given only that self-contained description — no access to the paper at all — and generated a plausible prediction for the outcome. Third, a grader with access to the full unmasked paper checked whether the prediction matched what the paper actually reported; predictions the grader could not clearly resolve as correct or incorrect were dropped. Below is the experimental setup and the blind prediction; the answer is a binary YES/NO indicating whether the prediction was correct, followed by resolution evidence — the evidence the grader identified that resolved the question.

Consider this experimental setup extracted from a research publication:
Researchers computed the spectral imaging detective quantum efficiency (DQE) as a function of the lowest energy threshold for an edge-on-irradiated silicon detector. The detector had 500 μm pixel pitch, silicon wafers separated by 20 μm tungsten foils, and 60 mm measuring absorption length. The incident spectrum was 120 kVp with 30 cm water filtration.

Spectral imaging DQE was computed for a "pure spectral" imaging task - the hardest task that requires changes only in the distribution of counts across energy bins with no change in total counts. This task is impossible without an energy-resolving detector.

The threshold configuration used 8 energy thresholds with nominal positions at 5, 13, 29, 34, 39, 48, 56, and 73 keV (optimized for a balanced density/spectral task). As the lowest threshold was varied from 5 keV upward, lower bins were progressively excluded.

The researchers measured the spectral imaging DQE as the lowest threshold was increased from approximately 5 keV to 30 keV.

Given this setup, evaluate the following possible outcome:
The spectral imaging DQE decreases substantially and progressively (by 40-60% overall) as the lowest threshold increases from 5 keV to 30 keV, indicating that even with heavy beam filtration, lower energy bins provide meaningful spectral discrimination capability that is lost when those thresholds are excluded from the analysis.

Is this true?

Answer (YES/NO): NO